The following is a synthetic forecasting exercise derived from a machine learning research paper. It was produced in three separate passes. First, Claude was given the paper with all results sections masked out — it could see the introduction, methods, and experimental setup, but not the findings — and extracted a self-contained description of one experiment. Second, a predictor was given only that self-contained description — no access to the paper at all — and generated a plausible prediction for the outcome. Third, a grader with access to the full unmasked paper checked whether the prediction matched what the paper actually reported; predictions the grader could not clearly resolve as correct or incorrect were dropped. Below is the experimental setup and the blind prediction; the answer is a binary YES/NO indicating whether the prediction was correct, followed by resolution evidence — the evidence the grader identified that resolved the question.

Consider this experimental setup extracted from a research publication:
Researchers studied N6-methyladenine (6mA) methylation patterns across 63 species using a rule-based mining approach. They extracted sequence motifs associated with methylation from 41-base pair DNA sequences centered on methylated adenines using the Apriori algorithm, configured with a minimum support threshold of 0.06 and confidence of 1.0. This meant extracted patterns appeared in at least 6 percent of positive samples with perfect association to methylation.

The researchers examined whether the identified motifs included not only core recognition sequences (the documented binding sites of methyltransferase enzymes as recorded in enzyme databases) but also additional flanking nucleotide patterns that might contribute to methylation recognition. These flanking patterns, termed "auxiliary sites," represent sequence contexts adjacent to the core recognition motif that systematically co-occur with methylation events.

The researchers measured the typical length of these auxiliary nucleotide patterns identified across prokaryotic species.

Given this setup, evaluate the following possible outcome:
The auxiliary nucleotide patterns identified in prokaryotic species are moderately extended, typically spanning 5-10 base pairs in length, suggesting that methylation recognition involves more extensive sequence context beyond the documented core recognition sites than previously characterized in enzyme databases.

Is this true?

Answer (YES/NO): NO